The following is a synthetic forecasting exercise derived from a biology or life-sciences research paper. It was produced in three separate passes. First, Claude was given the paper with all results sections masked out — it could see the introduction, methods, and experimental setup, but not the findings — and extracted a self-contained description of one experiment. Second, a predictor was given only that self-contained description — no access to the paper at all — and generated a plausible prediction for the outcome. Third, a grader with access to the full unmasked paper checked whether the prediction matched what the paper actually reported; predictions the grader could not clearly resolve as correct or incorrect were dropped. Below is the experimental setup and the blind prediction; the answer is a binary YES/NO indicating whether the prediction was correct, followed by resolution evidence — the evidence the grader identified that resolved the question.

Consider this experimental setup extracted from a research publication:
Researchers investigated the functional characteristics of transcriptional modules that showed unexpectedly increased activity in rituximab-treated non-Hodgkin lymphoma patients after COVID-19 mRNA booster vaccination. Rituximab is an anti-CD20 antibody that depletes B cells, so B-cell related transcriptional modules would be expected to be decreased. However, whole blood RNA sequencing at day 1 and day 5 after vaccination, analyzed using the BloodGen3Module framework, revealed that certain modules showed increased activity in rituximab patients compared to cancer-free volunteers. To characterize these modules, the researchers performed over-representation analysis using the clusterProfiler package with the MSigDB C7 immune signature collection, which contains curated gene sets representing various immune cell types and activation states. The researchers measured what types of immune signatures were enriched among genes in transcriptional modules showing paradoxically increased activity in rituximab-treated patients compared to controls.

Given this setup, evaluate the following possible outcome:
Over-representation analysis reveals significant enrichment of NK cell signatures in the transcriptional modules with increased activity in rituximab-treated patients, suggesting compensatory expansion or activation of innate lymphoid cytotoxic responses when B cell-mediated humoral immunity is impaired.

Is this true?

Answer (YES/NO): NO